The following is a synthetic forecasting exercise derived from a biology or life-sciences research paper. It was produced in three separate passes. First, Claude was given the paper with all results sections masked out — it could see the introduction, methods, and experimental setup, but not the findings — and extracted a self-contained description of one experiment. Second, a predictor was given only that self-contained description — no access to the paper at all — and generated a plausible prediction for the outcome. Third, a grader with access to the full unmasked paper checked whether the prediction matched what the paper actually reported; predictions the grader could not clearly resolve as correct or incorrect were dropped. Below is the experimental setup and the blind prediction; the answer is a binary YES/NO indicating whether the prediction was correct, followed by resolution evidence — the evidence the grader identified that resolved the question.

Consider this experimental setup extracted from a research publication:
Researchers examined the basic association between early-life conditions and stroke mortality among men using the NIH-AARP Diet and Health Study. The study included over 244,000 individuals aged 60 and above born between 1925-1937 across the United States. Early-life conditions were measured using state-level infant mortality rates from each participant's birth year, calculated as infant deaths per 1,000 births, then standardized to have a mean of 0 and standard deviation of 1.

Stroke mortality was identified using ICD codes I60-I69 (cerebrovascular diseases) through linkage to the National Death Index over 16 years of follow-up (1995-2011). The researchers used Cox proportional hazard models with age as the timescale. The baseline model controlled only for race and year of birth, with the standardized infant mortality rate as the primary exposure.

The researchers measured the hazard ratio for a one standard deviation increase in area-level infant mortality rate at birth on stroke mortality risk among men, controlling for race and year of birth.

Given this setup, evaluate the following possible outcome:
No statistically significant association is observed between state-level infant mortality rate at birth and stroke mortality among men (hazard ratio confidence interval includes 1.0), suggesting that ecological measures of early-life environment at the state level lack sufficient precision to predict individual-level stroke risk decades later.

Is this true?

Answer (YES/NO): NO